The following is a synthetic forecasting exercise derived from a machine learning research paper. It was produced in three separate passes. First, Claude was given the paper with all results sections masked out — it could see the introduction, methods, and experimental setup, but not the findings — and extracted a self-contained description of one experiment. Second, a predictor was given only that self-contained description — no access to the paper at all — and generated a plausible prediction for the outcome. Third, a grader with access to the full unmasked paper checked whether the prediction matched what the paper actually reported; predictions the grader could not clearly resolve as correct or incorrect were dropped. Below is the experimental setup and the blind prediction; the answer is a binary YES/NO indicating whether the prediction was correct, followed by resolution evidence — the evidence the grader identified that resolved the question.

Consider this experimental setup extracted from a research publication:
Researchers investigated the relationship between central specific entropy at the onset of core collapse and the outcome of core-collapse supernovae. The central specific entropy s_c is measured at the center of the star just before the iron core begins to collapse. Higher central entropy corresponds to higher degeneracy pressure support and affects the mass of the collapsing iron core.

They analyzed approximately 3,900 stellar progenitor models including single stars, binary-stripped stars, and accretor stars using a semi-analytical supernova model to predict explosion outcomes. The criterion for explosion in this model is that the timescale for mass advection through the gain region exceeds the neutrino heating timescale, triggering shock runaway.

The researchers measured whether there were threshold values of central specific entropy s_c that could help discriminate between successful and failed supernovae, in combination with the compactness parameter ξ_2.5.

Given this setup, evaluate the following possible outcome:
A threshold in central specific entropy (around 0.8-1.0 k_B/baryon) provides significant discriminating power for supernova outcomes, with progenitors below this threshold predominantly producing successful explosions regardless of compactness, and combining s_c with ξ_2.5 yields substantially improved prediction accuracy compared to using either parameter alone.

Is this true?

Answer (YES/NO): NO